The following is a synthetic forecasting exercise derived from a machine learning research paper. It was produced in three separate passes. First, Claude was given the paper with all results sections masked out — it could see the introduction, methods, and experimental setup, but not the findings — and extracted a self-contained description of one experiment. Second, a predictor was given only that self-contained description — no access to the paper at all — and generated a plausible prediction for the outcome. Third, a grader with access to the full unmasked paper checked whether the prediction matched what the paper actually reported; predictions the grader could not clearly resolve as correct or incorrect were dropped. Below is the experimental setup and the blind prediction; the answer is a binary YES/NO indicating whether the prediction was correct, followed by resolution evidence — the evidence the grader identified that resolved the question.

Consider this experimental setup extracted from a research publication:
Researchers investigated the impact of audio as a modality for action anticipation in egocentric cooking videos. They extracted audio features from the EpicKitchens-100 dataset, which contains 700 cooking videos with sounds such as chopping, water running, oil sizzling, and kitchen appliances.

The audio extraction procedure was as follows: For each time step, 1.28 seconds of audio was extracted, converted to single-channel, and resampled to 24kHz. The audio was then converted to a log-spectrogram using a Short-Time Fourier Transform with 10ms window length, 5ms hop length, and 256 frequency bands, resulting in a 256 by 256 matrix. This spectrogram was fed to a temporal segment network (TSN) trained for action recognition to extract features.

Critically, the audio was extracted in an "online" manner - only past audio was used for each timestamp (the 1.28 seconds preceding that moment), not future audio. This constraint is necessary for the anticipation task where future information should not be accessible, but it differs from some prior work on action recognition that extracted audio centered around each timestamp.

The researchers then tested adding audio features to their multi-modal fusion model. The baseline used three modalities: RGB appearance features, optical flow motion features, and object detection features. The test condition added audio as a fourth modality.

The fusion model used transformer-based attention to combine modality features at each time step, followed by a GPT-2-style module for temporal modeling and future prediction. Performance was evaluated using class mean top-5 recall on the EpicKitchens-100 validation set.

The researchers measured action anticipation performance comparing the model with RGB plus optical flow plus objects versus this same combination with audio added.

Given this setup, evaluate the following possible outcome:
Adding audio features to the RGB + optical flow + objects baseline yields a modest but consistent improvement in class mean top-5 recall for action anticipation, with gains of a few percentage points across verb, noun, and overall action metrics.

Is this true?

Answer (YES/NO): NO